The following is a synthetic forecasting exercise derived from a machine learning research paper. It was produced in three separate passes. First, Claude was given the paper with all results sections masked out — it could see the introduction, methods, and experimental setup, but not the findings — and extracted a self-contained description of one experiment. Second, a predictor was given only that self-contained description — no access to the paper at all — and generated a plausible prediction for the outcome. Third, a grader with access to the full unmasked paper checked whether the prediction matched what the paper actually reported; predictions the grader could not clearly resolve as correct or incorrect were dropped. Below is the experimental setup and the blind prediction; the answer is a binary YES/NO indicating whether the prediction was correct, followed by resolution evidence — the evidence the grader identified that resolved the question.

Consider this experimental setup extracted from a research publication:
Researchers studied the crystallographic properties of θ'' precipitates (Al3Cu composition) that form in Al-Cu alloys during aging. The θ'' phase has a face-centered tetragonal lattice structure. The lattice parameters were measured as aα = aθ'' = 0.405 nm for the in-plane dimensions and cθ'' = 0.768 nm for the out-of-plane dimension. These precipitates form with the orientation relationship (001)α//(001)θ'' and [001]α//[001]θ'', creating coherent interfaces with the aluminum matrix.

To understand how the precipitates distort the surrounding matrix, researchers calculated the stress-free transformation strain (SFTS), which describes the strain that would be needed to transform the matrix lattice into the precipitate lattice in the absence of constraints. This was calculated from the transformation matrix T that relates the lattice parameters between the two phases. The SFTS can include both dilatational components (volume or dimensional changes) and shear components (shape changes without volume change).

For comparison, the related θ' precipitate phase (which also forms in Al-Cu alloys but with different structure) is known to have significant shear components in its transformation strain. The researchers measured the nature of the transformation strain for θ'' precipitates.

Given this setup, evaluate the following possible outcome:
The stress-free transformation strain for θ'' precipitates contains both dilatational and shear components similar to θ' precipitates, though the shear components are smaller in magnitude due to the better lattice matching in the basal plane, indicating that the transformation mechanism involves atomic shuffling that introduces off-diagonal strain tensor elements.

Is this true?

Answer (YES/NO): NO